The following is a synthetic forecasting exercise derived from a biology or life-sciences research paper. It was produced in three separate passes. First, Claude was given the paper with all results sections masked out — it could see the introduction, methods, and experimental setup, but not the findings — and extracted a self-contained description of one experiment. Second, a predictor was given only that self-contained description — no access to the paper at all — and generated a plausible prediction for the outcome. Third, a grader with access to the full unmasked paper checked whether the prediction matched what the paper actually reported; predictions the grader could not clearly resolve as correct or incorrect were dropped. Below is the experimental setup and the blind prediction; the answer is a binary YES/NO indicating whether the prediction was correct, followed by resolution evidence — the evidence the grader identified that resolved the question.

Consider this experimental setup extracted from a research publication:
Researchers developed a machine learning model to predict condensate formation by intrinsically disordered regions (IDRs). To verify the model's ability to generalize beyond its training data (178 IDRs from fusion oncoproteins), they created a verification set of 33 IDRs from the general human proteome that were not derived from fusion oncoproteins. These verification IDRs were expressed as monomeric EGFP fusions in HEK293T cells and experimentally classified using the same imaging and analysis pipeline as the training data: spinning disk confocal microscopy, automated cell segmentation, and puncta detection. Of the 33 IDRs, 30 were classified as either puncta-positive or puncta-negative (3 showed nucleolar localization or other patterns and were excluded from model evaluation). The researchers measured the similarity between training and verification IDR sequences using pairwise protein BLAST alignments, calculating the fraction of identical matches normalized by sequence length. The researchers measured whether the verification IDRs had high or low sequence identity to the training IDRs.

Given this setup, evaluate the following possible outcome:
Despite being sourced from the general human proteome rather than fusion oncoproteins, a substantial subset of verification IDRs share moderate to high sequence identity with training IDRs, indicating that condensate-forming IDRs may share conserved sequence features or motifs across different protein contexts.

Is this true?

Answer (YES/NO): NO